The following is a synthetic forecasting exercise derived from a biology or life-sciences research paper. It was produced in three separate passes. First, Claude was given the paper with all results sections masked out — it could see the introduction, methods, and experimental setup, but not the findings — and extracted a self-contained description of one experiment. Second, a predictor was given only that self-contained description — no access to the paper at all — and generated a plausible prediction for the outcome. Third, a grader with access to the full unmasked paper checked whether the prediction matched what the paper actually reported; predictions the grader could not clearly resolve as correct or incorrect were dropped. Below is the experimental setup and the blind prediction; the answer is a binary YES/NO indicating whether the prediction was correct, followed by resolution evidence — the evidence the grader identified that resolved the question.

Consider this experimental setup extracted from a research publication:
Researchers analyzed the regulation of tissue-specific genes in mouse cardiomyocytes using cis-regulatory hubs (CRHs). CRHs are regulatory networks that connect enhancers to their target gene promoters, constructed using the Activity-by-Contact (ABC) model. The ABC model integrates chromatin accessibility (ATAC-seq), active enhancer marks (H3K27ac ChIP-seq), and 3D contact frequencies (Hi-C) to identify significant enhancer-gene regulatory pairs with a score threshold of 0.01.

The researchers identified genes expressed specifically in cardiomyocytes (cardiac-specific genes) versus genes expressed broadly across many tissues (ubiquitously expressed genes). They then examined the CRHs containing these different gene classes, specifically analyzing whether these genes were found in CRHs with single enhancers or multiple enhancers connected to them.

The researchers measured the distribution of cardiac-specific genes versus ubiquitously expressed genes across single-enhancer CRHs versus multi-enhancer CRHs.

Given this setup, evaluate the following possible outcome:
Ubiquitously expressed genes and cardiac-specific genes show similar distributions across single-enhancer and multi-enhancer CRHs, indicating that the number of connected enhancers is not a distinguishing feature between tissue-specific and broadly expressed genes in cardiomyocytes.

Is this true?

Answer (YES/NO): NO